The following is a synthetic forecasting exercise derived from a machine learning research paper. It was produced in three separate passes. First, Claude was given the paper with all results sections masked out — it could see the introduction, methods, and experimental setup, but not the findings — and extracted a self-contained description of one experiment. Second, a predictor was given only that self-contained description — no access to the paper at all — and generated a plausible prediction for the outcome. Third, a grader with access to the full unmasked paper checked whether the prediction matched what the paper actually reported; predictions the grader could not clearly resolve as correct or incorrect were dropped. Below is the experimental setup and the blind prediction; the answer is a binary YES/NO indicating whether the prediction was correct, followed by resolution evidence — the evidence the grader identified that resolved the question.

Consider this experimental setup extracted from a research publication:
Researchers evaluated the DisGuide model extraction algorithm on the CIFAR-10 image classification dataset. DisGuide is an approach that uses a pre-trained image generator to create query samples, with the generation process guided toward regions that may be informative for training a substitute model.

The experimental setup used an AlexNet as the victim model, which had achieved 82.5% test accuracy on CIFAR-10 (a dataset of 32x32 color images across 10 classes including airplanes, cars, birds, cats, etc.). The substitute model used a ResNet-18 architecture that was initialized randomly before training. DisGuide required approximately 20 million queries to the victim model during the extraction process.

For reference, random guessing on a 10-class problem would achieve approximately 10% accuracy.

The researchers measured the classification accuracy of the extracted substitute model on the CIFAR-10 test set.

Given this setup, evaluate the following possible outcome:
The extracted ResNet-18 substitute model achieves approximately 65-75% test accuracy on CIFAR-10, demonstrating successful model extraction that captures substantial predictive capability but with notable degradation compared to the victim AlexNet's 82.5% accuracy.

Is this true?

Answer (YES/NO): NO